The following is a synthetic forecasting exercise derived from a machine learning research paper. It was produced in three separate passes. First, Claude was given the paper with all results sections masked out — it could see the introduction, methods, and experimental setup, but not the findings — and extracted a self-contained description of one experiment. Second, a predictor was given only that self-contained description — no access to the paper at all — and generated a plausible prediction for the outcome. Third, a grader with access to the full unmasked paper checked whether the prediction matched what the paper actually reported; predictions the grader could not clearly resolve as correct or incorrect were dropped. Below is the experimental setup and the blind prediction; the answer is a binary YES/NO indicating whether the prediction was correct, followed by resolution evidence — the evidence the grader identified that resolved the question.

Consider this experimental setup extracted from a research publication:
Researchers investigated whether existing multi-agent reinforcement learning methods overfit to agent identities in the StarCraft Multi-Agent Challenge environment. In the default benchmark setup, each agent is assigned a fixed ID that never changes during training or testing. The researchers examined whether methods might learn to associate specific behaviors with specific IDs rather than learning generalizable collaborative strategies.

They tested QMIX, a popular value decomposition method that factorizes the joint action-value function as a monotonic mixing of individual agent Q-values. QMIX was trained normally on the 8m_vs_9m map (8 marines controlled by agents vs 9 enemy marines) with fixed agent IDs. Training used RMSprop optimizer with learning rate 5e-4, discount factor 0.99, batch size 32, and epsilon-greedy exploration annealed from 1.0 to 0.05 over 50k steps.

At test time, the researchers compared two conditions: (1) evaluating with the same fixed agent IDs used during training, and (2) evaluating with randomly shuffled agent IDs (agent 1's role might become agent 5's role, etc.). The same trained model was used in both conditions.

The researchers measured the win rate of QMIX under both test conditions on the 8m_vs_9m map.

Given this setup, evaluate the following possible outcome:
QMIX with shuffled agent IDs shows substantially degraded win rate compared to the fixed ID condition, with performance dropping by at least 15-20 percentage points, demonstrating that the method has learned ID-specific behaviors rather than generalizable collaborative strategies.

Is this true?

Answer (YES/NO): YES